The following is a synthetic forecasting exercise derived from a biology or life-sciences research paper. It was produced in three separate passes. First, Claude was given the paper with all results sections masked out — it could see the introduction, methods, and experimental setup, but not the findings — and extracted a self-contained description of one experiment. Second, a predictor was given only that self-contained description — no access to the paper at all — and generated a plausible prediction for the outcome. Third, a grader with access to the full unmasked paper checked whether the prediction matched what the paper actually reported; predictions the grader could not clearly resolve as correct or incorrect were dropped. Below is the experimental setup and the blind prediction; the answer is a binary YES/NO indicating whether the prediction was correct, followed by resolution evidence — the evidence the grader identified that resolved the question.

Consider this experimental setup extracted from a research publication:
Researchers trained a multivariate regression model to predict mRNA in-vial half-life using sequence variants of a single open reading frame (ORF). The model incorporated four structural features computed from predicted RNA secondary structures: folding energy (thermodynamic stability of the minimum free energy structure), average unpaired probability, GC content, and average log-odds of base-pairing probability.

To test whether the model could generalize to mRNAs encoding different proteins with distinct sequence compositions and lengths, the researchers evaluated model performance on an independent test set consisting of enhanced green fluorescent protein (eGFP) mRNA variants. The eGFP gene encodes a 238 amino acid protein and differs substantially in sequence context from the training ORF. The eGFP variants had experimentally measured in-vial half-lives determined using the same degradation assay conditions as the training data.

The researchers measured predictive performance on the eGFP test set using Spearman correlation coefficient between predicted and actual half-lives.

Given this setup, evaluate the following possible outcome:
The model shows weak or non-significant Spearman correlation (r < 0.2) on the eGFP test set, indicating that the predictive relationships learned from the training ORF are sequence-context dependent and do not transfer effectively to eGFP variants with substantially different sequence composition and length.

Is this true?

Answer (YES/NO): NO